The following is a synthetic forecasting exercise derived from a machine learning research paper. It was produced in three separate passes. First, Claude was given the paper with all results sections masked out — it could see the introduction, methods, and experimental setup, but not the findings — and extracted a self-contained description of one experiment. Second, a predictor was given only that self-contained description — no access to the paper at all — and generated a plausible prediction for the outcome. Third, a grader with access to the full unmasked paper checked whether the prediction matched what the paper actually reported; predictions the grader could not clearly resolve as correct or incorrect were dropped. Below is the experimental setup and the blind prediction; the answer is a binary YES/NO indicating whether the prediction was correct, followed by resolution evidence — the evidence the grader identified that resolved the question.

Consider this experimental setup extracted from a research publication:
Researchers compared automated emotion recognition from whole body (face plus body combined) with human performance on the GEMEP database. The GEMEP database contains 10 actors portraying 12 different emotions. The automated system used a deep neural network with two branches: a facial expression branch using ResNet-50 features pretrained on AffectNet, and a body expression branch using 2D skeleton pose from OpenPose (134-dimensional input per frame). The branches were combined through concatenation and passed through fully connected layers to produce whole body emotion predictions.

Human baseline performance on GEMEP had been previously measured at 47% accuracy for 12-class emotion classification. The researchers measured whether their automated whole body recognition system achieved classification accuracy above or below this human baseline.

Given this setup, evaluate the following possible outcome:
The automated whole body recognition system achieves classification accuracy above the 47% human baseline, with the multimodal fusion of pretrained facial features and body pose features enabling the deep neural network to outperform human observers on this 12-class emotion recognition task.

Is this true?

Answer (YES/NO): YES